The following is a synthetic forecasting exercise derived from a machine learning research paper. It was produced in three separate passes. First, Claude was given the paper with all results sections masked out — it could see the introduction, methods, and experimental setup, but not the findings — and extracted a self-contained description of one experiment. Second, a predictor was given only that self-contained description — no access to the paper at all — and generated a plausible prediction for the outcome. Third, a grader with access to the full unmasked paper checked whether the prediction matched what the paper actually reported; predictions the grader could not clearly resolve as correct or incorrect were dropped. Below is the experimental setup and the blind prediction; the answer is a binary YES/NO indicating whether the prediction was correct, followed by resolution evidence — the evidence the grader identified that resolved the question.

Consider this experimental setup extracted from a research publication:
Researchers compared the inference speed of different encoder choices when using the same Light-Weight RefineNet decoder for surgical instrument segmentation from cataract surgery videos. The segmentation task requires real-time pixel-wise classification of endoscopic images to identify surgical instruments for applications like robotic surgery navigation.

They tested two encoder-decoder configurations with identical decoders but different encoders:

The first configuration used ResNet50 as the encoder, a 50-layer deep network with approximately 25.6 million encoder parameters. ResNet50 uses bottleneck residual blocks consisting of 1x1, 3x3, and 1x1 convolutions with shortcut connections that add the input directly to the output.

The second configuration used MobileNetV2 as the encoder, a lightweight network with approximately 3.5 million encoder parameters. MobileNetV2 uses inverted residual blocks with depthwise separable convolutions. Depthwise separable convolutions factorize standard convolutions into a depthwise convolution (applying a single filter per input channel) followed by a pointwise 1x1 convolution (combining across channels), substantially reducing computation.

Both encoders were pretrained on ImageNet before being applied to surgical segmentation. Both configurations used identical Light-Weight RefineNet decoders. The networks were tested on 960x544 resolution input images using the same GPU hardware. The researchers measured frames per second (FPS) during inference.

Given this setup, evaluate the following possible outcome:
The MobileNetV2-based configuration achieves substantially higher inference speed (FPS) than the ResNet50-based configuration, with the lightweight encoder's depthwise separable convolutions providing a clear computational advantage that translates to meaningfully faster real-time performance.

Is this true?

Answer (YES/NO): NO